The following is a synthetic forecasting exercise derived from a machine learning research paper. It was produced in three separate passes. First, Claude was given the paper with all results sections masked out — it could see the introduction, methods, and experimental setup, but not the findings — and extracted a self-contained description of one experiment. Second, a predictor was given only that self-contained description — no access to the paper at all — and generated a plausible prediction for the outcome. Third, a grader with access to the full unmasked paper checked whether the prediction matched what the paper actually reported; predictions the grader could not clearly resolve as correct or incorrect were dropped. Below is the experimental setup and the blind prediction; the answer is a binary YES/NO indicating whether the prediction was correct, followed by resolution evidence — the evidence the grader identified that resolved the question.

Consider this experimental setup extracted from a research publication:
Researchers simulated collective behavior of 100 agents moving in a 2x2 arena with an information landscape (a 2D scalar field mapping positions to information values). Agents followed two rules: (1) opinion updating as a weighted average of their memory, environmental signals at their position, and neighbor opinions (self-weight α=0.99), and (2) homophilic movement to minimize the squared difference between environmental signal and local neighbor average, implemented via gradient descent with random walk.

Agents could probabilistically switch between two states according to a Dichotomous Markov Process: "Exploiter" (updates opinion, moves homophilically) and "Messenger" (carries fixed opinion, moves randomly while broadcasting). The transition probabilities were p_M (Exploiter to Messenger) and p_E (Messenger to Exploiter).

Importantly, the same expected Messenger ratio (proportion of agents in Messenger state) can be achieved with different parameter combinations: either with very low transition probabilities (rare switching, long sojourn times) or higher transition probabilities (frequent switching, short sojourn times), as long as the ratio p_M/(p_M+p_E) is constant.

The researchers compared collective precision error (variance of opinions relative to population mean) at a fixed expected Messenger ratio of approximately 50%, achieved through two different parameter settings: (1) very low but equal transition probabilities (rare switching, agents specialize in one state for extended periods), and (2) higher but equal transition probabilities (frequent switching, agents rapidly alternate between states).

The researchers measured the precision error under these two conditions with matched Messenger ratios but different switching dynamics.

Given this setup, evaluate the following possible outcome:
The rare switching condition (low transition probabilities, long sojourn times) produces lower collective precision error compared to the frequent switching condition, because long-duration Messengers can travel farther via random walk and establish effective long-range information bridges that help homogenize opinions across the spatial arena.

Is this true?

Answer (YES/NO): NO